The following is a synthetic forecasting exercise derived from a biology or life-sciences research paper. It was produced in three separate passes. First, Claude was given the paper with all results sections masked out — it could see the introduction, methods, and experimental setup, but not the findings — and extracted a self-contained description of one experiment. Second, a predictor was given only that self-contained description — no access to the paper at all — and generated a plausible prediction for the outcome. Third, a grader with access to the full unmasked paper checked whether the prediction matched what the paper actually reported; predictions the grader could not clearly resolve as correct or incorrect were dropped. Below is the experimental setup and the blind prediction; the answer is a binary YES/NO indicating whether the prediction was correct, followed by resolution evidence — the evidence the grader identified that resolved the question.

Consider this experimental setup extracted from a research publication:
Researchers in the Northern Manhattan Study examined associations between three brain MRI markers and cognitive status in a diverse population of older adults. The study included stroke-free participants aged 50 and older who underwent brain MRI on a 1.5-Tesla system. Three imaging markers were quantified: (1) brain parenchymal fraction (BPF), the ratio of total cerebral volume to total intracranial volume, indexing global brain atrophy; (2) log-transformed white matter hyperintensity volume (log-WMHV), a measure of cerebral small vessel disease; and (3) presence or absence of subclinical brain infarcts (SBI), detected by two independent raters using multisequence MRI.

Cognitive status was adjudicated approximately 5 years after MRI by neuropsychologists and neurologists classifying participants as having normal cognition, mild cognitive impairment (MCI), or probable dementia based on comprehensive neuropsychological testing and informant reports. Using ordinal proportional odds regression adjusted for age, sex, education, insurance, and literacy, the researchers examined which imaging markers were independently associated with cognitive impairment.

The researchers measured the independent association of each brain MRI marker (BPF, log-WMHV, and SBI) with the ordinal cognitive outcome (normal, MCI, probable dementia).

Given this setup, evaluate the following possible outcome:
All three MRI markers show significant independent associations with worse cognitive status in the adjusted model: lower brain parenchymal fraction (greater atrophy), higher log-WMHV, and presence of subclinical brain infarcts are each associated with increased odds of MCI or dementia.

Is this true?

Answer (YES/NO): NO